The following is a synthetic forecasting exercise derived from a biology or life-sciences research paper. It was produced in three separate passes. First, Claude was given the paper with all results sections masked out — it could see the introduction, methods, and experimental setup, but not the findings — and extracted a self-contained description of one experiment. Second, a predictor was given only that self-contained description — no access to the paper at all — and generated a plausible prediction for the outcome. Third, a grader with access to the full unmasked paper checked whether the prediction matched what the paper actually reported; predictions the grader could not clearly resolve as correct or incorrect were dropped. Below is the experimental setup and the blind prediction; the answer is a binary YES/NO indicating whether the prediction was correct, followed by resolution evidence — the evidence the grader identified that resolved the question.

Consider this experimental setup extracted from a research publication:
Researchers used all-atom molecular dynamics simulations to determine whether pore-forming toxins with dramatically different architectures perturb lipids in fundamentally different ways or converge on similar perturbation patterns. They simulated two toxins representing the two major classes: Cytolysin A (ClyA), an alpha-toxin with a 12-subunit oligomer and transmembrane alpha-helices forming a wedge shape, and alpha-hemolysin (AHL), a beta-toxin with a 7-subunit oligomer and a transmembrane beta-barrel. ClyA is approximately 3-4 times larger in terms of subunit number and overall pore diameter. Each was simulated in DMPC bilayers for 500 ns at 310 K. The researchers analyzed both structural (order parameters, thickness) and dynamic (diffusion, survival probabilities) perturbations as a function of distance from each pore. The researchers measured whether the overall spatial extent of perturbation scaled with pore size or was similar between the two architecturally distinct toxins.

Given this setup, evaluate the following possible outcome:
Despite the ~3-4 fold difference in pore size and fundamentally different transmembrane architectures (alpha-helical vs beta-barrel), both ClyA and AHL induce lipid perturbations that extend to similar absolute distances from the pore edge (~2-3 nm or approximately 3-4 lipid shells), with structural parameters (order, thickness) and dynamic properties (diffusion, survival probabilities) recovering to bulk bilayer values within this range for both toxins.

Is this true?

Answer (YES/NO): NO